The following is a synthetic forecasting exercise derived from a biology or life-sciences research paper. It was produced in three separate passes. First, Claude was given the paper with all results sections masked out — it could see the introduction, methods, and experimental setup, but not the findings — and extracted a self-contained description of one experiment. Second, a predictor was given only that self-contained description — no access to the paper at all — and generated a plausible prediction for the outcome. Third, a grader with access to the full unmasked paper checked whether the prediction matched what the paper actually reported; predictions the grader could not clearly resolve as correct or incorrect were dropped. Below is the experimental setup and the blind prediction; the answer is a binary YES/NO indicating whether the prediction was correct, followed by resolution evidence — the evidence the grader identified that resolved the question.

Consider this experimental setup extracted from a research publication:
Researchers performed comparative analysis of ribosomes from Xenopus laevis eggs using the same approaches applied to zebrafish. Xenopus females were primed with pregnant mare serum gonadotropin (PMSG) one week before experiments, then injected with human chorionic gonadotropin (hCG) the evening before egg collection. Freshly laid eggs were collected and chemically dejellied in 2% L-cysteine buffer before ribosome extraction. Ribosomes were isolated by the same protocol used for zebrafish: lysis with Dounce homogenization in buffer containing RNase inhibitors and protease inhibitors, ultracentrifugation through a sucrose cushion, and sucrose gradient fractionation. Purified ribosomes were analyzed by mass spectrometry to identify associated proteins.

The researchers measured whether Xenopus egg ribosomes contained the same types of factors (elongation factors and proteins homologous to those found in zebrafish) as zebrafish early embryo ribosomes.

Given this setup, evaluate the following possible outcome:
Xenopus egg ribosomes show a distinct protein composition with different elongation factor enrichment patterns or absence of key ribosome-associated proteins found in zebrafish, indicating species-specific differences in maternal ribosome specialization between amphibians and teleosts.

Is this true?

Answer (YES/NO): NO